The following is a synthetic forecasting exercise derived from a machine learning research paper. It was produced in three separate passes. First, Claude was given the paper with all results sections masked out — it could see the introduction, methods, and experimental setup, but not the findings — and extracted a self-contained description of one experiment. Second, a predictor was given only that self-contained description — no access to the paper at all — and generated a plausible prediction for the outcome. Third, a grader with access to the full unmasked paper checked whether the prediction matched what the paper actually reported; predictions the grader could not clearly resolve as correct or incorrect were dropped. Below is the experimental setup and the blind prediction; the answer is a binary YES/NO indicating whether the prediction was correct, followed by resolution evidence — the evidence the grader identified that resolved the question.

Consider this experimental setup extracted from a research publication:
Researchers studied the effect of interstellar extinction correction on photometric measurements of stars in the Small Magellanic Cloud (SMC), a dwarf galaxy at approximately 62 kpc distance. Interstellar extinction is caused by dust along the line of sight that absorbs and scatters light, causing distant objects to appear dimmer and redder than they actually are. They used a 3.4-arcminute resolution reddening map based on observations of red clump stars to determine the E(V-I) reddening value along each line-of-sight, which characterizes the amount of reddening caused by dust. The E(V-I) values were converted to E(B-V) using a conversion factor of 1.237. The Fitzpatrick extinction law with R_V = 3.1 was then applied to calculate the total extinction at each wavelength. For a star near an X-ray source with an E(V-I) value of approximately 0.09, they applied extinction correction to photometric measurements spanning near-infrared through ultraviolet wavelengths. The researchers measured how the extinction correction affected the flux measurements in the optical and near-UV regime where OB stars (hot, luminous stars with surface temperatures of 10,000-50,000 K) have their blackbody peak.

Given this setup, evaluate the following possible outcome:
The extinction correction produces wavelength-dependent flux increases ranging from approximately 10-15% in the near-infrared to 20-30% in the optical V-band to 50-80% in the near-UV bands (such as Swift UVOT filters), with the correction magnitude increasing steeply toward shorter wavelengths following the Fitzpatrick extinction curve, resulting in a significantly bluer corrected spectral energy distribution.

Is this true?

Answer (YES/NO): NO